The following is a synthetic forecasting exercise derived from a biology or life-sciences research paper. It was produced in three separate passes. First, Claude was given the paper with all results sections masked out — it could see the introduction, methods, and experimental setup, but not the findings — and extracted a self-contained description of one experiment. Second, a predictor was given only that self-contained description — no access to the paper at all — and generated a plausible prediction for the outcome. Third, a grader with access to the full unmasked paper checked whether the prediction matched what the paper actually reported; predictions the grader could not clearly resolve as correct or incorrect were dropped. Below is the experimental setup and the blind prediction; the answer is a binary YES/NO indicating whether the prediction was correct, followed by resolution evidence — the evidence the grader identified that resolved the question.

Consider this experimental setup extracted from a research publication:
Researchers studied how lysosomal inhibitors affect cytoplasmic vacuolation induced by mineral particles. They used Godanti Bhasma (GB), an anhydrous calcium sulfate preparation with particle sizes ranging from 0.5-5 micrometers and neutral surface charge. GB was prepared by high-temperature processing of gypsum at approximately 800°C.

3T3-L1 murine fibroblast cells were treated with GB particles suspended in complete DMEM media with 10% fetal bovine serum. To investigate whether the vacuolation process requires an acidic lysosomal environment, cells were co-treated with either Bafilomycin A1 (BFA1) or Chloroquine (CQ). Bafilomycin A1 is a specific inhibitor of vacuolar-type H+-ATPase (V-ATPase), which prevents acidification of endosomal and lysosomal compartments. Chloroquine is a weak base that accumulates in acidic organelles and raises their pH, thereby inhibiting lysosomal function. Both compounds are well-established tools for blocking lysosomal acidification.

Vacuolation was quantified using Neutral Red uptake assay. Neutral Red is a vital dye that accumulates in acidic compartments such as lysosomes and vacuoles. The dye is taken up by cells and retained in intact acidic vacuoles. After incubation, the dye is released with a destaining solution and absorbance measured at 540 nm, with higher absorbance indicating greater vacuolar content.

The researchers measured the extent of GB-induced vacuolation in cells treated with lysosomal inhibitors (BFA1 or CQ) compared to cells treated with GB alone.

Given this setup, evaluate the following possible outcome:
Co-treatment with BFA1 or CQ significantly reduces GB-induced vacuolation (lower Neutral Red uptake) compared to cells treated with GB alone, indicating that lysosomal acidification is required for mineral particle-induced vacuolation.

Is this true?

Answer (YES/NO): YES